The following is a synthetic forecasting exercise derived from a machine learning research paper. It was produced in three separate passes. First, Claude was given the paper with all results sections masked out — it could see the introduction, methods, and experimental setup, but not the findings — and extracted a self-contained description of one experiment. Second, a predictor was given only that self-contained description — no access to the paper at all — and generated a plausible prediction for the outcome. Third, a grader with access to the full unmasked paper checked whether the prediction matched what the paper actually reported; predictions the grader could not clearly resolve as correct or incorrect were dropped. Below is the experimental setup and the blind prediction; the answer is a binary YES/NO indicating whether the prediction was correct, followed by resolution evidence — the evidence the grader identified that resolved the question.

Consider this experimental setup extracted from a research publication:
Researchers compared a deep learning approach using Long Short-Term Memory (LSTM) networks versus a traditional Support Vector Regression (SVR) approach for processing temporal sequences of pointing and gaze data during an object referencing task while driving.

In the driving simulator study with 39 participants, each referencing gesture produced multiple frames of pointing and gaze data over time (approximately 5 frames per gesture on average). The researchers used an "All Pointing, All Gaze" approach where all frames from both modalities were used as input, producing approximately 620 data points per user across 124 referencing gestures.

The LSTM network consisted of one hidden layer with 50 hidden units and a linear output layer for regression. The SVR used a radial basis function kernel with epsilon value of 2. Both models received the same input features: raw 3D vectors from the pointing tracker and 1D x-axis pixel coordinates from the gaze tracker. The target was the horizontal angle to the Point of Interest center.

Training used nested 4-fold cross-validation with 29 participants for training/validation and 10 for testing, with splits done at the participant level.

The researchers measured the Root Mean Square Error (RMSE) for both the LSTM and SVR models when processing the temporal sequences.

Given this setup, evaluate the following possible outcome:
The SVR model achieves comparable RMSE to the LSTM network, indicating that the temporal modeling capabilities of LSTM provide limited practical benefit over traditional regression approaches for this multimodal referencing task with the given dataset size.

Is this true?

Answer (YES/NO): YES